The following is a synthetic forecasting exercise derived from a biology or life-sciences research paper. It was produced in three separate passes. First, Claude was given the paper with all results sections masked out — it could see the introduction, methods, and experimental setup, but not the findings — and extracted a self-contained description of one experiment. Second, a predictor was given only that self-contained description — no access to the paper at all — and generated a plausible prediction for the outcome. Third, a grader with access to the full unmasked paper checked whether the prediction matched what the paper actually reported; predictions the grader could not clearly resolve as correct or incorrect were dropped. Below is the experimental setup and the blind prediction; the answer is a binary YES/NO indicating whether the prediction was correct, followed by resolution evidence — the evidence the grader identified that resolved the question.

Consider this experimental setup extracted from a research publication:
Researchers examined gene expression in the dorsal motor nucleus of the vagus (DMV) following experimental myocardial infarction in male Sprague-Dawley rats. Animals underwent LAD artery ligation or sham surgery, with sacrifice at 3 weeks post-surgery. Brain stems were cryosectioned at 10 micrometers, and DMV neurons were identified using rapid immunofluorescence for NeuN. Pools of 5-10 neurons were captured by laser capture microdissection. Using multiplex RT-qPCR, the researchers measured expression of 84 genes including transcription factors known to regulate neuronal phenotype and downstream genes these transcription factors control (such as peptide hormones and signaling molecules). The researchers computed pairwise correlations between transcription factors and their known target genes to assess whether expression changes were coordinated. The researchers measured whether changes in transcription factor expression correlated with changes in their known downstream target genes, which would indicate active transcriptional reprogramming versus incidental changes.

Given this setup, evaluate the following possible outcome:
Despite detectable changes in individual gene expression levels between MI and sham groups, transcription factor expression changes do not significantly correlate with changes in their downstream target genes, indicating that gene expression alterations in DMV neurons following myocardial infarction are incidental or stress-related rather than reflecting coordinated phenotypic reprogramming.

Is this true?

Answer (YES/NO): NO